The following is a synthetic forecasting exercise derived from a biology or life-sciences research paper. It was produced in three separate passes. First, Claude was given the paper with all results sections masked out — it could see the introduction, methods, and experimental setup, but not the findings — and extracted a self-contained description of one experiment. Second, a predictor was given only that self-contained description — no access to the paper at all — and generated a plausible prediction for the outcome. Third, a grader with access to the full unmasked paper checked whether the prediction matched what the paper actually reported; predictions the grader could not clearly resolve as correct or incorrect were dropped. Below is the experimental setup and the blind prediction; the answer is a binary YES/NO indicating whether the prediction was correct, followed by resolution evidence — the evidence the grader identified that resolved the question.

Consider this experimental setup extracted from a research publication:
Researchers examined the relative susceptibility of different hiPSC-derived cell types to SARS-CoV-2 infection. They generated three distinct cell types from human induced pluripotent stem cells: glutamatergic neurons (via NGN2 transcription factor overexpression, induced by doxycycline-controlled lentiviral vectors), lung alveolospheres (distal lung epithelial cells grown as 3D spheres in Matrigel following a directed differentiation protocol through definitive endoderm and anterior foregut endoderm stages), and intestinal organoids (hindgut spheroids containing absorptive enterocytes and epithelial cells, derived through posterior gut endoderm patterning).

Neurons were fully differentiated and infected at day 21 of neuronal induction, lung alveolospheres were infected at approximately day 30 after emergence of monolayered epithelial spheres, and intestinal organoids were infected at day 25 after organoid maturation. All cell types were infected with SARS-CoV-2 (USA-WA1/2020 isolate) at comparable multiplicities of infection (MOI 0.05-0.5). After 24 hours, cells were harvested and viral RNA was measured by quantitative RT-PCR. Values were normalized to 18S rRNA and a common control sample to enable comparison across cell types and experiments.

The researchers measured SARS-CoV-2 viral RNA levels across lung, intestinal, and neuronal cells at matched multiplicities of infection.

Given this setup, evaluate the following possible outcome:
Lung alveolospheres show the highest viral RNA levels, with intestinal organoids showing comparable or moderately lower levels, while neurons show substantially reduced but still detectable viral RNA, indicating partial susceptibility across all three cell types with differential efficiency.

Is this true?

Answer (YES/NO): NO